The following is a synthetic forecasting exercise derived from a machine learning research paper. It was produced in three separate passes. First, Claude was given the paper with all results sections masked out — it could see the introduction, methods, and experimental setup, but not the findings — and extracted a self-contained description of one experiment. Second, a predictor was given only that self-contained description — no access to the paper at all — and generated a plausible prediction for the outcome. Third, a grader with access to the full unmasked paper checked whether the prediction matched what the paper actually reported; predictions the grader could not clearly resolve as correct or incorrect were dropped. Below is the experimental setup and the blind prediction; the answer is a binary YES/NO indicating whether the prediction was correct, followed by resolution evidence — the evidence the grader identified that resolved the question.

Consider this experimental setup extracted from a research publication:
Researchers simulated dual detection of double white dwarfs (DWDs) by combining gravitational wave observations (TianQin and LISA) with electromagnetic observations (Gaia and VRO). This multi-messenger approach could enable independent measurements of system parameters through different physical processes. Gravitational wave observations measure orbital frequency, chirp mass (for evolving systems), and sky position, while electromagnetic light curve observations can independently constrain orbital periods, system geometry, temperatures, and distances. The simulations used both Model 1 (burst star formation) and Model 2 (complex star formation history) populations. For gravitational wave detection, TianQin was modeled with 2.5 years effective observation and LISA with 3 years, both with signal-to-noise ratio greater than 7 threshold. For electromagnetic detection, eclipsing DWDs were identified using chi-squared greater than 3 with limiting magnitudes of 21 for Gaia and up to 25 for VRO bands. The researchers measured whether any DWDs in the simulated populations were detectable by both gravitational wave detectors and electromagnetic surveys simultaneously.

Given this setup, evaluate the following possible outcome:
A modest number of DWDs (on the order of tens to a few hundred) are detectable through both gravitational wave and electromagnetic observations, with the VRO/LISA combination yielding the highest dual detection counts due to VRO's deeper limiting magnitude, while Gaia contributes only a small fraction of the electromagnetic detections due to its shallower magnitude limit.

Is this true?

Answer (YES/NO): NO